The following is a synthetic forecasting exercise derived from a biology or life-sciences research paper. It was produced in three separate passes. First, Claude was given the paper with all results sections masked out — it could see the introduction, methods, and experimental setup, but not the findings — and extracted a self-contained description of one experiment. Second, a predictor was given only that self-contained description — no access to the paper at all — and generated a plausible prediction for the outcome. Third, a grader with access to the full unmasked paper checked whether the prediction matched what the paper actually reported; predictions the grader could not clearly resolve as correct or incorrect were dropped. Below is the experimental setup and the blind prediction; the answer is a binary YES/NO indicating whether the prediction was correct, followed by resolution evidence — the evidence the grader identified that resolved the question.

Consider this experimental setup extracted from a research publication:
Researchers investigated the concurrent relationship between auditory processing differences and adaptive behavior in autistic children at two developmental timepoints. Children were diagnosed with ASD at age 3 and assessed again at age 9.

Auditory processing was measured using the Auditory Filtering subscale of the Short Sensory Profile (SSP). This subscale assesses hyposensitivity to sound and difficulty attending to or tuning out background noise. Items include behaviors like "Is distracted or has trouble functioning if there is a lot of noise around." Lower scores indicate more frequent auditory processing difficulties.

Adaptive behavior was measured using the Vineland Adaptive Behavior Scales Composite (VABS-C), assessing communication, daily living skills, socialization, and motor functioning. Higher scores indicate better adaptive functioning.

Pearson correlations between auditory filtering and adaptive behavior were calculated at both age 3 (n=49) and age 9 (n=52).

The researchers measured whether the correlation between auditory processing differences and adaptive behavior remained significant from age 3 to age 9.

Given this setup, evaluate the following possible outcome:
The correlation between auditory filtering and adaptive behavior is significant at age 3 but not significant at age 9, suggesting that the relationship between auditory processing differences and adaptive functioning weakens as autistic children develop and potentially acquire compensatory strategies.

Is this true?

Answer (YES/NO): NO